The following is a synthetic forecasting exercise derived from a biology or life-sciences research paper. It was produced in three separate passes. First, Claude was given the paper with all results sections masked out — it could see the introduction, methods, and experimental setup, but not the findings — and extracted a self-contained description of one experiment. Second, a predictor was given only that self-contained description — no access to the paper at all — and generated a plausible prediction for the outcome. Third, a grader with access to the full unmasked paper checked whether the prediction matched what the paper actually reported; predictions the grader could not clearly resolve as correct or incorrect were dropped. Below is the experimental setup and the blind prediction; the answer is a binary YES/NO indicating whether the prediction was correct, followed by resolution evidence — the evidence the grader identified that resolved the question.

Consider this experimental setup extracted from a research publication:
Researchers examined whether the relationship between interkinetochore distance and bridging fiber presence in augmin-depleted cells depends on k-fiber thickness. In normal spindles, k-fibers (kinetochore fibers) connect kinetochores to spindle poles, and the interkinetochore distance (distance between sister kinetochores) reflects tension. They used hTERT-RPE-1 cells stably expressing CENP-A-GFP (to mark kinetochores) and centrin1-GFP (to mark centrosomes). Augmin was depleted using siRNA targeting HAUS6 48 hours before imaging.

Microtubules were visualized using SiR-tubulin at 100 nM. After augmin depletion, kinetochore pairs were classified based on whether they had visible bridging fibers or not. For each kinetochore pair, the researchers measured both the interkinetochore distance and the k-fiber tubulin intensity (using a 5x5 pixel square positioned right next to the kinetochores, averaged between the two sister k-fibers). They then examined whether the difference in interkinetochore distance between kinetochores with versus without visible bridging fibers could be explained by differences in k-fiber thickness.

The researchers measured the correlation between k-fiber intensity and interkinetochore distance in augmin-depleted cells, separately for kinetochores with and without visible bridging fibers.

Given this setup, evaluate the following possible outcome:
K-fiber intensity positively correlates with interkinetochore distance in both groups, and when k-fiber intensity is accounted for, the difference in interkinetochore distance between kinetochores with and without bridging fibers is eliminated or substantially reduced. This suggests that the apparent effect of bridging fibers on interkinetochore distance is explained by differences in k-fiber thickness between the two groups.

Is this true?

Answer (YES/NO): NO